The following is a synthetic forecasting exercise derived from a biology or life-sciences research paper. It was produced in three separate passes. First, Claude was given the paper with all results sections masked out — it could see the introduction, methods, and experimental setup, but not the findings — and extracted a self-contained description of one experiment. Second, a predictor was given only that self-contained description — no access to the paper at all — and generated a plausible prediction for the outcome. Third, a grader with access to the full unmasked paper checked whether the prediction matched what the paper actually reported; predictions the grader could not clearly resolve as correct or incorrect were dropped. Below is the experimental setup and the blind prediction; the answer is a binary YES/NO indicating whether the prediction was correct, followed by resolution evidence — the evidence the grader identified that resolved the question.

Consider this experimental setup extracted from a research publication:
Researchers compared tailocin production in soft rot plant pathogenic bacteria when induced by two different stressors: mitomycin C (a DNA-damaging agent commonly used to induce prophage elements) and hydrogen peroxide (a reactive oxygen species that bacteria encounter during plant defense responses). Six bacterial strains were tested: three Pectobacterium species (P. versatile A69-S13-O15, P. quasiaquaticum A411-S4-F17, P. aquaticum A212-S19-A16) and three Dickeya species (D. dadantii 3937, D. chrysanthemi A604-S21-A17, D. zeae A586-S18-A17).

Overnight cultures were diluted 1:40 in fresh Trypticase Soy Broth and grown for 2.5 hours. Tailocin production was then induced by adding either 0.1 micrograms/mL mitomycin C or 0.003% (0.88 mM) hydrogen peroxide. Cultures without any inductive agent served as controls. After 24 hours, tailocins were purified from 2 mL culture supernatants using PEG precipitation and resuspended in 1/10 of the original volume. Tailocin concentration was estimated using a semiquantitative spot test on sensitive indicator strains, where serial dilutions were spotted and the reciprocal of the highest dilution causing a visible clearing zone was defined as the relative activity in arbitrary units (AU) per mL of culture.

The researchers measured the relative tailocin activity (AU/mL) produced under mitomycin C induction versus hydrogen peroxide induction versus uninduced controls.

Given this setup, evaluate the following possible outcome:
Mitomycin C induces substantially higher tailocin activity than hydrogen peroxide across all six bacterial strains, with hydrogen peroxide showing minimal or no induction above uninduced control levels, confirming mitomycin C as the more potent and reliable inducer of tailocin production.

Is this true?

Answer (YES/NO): NO